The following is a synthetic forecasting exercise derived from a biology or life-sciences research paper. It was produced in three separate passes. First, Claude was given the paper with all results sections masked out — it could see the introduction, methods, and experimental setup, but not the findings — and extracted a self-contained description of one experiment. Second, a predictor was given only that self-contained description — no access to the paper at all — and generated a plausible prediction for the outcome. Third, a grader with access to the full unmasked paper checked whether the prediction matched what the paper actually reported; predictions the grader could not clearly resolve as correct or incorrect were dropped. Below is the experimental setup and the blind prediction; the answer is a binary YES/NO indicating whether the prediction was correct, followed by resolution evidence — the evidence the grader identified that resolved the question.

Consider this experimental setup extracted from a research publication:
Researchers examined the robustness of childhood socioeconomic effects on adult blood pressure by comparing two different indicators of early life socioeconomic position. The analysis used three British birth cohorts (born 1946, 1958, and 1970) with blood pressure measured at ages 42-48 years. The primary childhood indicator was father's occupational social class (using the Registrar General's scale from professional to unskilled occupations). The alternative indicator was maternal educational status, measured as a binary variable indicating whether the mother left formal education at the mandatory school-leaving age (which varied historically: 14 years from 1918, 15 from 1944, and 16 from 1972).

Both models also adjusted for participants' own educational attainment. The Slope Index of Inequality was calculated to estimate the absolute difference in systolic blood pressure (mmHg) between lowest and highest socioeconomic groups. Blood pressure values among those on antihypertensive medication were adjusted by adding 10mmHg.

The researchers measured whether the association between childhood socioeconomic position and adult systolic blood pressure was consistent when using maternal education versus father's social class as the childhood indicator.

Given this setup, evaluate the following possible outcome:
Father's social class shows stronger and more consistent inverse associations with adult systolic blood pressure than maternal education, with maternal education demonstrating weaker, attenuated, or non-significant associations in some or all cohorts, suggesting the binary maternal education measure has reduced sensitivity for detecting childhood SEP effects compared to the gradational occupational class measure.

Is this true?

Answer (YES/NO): NO